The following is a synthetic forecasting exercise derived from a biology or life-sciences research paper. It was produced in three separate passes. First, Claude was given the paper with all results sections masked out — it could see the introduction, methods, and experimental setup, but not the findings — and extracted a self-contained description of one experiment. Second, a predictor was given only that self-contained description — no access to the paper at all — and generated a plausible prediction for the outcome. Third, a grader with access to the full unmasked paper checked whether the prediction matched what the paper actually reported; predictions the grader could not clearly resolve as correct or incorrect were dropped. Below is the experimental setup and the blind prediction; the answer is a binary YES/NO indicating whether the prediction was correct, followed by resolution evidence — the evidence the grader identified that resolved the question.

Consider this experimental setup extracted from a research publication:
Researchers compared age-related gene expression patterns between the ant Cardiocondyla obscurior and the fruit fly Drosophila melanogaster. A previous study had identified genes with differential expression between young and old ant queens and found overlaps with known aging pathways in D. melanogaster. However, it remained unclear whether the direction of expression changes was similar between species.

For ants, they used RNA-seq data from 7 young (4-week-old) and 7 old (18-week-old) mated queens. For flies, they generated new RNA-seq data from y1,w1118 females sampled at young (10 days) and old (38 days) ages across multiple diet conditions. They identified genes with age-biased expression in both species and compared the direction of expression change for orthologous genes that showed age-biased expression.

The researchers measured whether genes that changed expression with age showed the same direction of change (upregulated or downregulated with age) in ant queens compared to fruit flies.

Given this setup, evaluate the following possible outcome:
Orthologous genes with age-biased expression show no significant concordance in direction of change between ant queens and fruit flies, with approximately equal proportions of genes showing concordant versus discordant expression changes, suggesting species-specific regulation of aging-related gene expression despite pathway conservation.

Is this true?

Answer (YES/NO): NO